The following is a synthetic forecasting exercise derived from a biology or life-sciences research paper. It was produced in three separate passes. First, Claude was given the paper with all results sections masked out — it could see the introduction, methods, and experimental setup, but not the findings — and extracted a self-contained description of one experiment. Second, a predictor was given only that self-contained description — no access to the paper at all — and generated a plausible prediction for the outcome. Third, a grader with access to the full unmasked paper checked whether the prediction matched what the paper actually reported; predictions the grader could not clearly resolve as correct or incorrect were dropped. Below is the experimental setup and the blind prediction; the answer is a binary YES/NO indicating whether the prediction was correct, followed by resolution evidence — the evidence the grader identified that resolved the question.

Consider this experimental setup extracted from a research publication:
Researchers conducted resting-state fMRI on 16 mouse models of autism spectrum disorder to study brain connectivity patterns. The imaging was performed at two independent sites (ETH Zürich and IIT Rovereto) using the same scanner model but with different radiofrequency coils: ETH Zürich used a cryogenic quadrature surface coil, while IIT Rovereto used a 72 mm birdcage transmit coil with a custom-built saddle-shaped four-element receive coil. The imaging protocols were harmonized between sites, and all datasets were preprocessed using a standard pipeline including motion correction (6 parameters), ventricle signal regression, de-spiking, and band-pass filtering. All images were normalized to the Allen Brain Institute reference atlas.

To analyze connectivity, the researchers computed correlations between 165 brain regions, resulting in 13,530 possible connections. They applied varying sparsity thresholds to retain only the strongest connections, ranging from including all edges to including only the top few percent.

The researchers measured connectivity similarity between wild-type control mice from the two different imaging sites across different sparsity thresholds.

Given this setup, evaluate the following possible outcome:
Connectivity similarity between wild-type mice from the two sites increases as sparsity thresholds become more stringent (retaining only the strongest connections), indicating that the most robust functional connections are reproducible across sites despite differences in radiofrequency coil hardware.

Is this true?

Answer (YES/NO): NO